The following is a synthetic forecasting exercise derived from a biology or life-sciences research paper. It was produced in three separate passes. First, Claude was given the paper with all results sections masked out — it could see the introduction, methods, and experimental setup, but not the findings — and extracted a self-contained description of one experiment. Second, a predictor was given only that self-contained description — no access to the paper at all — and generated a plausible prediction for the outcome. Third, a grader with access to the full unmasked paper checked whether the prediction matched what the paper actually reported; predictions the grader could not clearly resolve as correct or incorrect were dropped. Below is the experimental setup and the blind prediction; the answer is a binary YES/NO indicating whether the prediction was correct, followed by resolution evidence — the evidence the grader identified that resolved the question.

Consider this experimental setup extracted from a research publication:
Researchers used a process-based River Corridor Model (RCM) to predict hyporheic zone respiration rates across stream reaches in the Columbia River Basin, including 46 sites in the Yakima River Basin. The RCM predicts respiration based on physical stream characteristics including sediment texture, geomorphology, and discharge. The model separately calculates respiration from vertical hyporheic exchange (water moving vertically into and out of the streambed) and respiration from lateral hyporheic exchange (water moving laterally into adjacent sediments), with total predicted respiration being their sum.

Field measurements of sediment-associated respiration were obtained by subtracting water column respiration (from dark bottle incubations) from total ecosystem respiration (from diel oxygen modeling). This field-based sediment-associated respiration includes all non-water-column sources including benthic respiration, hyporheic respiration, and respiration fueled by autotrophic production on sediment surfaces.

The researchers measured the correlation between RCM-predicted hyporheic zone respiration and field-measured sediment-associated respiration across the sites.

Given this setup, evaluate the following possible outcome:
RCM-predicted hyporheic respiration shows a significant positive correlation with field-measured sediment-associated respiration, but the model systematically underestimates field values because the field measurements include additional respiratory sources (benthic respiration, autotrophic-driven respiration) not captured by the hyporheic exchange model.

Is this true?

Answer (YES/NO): NO